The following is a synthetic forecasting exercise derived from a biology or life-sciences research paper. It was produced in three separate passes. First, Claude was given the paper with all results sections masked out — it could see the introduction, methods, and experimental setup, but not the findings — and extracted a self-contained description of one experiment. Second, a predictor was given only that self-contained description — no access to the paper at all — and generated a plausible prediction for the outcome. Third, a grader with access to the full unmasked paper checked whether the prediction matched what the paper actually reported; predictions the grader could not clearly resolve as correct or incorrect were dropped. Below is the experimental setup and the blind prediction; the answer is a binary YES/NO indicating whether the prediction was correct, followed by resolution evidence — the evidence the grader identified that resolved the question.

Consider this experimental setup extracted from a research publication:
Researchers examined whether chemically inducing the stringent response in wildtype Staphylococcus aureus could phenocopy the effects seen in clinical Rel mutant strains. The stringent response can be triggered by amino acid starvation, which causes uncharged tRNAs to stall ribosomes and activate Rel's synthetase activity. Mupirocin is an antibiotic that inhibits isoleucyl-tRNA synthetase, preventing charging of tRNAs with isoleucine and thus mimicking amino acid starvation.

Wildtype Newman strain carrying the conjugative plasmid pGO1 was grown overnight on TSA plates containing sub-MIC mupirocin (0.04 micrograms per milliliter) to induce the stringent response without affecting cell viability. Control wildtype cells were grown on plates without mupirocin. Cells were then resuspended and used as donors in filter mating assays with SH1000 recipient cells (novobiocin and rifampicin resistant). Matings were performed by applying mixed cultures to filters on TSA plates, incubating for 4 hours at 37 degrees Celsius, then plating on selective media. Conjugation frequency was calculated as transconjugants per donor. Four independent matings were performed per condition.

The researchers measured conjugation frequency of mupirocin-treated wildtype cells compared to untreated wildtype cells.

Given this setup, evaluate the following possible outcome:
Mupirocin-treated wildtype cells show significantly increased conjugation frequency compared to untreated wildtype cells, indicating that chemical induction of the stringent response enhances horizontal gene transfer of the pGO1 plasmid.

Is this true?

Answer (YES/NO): YES